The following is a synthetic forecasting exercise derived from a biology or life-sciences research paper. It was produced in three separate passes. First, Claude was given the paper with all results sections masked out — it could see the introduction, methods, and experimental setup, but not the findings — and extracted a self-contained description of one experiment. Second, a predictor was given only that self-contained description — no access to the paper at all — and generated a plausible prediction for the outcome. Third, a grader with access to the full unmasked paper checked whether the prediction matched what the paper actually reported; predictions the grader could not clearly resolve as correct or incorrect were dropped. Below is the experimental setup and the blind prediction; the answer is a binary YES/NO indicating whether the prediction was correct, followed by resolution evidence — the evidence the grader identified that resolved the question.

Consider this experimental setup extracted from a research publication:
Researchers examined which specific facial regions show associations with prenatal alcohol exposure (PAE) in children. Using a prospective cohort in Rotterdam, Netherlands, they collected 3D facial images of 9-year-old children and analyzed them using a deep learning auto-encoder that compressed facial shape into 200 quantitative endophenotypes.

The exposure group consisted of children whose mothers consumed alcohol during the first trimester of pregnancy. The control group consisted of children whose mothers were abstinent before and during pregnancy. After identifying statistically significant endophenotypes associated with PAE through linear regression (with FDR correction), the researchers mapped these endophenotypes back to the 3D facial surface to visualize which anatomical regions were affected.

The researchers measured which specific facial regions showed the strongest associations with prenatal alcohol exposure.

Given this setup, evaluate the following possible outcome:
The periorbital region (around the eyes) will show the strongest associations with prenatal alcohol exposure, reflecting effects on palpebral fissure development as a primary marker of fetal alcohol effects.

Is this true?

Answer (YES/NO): NO